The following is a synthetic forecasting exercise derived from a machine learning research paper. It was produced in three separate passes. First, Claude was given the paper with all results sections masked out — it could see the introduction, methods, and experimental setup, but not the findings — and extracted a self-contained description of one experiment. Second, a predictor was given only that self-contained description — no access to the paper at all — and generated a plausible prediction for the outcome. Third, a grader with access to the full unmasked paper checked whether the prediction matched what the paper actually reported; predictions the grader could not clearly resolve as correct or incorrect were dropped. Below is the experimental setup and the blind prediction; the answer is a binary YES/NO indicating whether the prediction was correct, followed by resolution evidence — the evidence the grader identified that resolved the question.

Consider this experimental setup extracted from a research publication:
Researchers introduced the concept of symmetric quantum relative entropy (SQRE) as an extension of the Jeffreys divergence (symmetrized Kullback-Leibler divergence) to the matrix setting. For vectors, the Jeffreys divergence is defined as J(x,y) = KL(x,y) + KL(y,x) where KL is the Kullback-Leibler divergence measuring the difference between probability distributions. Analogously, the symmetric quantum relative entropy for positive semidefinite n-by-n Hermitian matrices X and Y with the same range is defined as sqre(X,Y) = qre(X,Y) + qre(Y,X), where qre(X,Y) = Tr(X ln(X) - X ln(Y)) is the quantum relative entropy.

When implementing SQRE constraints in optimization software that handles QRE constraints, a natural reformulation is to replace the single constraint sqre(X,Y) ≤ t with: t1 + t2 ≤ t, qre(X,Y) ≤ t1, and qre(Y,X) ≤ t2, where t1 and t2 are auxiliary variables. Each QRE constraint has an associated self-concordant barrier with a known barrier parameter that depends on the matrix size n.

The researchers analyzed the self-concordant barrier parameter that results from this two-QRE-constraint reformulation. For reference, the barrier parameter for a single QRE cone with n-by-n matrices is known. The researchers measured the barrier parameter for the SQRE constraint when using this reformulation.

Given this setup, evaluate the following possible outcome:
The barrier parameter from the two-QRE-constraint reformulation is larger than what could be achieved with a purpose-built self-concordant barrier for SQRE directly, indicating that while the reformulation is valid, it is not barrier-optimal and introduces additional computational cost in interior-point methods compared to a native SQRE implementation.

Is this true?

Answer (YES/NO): NO